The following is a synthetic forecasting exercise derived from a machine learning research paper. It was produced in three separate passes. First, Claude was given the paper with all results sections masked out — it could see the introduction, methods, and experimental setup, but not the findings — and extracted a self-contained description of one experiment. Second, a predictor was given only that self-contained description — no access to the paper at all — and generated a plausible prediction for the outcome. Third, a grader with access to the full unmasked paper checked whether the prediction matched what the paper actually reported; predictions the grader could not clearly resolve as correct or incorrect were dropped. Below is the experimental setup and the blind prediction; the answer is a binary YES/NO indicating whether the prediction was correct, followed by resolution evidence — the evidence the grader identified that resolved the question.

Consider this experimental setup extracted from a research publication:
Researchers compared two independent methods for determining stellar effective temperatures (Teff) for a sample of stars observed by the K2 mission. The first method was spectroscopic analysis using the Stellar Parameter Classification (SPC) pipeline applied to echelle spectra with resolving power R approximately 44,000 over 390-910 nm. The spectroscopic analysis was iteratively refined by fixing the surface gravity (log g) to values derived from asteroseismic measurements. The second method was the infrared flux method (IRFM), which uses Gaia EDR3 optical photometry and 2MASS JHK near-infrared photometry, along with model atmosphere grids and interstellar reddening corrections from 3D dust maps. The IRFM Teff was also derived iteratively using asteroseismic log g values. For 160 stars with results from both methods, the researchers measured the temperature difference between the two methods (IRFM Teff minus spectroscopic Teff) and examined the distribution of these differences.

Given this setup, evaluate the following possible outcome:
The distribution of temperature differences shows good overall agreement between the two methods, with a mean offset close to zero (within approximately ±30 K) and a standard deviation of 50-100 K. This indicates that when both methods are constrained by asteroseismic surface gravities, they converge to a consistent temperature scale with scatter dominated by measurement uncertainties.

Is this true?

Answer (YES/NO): YES